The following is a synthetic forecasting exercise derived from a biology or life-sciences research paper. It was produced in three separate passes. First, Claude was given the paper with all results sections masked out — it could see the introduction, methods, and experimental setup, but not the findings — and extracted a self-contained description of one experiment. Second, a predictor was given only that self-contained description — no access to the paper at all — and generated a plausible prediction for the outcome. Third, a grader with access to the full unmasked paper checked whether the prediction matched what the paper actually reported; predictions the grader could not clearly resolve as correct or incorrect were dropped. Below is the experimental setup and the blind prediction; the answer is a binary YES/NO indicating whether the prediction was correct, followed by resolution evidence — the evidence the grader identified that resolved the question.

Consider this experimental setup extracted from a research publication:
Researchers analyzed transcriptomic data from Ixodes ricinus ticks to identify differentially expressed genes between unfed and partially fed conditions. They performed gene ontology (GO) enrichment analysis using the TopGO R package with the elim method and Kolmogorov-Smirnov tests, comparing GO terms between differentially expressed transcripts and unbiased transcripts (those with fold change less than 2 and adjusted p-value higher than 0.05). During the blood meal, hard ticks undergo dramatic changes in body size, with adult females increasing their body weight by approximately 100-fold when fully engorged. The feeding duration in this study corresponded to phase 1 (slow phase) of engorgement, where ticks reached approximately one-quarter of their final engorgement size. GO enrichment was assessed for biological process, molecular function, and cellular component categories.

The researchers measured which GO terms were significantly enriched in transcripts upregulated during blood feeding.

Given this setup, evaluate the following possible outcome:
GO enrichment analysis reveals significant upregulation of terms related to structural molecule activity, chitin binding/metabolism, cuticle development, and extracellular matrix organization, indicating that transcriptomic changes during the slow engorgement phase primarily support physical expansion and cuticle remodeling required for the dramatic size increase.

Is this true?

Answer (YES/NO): YES